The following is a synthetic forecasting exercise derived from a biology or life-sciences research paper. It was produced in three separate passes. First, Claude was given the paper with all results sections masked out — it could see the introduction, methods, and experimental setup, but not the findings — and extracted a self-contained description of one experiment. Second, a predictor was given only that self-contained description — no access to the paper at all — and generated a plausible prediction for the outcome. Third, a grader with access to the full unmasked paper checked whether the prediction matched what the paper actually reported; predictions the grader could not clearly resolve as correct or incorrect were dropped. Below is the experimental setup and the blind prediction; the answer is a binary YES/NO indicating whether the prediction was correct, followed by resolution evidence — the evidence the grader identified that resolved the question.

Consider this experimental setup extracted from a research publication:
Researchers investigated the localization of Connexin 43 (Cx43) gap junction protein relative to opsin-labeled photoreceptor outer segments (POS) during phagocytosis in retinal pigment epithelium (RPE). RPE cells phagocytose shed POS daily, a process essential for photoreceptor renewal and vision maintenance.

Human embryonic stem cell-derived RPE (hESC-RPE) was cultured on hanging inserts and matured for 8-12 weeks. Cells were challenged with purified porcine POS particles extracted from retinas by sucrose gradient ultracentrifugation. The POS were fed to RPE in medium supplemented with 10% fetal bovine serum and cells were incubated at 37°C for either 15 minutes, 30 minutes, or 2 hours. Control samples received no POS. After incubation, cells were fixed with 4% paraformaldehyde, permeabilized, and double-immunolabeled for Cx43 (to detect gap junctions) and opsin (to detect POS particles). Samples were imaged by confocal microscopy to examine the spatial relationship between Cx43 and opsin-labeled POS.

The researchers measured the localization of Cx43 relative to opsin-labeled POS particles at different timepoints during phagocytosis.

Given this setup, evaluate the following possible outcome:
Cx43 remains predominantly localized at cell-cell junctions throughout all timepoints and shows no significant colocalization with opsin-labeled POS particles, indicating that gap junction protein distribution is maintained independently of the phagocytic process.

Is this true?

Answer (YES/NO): NO